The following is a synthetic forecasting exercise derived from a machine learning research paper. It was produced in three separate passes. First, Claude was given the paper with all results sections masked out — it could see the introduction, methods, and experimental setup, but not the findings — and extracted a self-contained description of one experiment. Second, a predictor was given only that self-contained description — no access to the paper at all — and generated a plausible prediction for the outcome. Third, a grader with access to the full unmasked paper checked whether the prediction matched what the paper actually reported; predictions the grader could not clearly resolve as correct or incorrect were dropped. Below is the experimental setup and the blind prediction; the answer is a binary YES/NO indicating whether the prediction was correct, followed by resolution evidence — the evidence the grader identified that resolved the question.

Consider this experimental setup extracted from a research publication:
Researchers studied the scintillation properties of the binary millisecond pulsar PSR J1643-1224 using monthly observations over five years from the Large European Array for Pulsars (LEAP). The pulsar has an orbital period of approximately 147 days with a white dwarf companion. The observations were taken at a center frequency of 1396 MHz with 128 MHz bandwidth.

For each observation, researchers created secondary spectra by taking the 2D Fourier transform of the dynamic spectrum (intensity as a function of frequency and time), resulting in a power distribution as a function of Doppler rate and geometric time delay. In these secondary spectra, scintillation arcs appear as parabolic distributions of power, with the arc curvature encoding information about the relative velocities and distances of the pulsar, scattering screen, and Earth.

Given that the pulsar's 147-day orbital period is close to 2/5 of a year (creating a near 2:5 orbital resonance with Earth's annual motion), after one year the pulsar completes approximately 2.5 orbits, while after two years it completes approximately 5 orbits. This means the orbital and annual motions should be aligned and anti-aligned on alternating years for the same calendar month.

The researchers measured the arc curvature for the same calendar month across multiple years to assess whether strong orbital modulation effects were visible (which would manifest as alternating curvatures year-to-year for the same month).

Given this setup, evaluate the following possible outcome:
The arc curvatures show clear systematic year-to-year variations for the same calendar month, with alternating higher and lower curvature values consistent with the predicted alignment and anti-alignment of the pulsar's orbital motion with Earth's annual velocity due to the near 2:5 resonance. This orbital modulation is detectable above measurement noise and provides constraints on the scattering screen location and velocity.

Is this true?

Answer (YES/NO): NO